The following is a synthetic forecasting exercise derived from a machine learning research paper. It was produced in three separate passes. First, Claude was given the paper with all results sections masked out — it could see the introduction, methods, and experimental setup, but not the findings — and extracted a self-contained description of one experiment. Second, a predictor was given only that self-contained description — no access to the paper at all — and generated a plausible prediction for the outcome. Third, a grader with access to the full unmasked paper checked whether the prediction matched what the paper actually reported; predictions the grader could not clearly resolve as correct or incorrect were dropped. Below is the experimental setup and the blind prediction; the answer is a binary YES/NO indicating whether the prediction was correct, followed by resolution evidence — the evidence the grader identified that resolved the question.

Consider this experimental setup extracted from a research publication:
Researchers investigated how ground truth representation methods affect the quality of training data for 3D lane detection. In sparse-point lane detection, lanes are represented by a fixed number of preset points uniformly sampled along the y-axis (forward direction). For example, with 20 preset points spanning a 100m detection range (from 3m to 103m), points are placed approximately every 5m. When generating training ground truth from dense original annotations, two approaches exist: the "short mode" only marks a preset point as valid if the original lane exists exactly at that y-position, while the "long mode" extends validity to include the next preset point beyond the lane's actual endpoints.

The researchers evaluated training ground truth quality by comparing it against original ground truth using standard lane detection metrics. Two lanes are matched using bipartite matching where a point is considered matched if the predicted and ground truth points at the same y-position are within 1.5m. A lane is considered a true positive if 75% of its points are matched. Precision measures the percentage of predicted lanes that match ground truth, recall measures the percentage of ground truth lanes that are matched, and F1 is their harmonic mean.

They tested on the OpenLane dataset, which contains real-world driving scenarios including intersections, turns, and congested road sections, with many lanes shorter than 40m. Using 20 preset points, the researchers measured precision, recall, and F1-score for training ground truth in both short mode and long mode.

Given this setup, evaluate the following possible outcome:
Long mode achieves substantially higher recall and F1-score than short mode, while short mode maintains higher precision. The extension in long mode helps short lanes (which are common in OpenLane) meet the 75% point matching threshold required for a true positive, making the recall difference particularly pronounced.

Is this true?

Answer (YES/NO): YES